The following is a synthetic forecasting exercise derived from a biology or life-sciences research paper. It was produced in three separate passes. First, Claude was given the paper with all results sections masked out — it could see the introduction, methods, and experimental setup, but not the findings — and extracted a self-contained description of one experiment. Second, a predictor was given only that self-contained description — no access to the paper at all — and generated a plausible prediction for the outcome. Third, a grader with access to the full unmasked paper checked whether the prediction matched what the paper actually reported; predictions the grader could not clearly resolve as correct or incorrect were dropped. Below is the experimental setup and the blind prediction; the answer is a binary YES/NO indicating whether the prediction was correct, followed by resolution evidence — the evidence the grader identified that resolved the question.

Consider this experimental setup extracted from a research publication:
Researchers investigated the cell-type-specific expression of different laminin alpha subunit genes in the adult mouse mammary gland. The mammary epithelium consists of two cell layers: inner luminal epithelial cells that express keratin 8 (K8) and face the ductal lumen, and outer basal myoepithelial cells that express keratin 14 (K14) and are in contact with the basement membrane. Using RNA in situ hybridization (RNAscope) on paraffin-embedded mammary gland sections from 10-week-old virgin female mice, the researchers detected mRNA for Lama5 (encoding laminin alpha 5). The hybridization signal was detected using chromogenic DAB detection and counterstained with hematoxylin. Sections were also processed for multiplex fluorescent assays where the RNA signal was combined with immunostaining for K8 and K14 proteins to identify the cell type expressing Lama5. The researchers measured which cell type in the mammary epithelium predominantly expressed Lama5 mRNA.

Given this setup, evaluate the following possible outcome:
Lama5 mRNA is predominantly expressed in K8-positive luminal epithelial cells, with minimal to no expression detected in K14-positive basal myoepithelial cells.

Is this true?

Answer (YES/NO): YES